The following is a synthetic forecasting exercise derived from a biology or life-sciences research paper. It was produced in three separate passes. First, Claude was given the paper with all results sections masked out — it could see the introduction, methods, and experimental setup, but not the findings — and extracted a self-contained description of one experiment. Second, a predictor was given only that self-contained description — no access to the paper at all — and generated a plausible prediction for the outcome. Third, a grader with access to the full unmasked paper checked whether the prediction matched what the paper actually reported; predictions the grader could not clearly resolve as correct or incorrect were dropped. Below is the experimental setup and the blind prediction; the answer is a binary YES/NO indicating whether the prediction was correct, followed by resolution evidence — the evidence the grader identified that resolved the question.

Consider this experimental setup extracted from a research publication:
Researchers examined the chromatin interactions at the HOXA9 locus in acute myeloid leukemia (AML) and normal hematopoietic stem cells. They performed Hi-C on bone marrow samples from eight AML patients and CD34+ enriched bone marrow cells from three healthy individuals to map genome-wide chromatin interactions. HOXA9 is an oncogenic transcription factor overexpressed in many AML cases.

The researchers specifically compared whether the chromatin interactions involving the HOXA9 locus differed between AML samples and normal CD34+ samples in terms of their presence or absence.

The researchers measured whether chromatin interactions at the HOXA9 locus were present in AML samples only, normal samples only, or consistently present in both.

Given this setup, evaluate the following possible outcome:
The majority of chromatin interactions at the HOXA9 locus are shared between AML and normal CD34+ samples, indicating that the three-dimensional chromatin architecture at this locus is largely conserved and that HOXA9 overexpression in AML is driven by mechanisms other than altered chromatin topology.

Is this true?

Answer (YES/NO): YES